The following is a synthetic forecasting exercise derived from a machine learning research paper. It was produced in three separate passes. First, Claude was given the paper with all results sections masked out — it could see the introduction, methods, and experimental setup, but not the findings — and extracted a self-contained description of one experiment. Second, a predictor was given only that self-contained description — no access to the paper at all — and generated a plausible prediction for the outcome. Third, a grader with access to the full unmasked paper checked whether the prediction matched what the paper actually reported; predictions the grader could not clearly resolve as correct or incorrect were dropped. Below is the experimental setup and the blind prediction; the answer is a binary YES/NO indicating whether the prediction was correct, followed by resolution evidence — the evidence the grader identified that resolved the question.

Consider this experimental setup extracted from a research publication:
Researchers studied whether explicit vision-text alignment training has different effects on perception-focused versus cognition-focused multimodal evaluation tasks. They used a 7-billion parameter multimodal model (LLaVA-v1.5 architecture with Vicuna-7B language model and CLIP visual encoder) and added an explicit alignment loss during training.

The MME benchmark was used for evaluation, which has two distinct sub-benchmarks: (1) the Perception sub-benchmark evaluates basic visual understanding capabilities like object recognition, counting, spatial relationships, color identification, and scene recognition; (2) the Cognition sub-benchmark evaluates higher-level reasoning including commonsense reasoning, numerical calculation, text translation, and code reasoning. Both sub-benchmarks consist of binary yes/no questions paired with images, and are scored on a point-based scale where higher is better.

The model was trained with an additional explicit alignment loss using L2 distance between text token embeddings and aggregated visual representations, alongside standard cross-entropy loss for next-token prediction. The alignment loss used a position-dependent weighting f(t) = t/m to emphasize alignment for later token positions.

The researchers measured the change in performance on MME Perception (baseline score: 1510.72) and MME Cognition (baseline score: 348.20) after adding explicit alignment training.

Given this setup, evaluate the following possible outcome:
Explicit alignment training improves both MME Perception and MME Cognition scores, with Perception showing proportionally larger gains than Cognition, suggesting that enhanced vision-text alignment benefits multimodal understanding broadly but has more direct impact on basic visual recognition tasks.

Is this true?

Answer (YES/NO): NO